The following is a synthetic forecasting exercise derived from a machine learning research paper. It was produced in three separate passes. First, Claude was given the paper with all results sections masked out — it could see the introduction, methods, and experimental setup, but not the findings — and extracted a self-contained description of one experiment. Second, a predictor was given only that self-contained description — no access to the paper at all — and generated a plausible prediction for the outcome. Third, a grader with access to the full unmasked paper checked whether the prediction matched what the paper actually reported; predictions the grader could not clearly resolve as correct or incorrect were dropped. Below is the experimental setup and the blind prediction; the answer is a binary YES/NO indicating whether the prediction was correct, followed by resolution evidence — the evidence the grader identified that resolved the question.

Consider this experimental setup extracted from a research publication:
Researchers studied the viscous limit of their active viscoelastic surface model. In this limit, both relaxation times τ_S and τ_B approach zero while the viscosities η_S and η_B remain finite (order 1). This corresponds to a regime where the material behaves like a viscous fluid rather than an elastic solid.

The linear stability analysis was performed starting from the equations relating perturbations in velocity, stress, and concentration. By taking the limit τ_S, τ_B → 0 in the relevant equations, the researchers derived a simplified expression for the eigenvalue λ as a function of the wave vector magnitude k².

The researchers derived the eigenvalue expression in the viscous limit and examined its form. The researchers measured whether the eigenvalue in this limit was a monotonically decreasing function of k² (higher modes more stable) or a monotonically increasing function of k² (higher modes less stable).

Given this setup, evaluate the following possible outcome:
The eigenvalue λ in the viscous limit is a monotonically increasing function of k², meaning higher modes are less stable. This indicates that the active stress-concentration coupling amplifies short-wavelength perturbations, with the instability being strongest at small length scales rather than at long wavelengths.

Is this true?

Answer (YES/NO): NO